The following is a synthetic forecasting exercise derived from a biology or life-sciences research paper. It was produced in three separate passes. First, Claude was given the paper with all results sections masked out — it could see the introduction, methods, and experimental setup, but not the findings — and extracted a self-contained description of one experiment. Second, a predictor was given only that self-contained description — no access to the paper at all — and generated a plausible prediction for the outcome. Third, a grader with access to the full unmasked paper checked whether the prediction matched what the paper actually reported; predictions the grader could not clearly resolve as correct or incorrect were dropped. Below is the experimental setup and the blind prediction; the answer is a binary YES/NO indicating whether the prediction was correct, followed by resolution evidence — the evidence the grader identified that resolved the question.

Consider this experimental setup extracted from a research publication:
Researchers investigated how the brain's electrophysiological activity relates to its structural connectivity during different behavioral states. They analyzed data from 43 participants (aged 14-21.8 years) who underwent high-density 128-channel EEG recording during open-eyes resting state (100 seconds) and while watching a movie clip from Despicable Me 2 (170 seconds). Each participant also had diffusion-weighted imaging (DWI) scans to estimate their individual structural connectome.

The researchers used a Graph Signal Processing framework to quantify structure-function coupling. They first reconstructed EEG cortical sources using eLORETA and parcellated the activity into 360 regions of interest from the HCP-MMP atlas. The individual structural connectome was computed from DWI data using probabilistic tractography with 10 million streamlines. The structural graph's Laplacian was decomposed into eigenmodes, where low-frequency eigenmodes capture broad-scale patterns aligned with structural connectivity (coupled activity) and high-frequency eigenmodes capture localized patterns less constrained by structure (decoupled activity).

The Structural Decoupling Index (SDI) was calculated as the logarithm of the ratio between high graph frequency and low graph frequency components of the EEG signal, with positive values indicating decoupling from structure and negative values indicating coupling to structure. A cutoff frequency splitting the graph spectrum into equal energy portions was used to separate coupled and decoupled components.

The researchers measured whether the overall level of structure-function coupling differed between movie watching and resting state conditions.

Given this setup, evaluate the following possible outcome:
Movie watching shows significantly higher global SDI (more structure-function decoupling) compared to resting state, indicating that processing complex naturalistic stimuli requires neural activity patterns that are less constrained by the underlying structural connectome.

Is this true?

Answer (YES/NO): NO